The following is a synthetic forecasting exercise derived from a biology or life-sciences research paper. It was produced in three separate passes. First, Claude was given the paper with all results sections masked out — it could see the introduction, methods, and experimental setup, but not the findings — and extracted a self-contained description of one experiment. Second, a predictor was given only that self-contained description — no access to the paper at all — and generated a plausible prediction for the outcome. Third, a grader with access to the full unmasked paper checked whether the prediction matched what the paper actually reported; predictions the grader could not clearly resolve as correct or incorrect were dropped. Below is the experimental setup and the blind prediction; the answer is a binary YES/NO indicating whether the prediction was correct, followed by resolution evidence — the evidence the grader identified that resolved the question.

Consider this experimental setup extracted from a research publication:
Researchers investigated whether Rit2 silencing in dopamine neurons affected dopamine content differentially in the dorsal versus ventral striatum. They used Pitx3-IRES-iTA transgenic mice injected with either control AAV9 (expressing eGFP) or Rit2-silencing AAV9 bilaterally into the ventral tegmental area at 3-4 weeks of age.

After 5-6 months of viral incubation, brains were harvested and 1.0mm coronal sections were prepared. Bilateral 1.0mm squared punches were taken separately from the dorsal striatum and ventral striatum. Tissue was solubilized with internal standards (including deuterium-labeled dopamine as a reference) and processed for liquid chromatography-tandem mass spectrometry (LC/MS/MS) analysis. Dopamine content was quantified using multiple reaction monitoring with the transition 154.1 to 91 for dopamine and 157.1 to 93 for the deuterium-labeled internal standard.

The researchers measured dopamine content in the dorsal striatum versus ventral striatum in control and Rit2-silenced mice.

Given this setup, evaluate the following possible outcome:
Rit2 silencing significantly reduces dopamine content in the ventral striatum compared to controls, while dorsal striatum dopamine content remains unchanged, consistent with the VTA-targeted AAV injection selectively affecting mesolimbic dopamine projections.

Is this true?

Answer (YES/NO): NO